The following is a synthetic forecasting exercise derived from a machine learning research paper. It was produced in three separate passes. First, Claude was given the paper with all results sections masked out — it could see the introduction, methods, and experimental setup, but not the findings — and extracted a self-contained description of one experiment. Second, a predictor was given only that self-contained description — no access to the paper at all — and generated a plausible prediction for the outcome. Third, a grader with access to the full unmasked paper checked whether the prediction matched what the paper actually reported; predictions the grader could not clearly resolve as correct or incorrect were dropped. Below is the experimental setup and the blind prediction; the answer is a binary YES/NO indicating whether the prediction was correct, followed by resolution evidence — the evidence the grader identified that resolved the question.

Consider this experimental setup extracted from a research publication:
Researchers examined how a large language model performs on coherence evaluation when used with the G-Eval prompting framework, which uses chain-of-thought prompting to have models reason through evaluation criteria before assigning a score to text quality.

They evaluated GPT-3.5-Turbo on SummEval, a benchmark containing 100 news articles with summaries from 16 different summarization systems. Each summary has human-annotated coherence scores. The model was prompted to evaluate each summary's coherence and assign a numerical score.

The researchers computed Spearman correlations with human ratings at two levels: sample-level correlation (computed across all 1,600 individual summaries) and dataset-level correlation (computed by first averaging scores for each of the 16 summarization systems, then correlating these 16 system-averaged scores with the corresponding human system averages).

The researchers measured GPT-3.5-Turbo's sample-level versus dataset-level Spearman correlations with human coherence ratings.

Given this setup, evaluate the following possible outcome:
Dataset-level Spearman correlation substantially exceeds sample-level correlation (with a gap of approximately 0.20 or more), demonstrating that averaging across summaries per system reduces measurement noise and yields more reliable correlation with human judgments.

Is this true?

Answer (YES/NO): NO